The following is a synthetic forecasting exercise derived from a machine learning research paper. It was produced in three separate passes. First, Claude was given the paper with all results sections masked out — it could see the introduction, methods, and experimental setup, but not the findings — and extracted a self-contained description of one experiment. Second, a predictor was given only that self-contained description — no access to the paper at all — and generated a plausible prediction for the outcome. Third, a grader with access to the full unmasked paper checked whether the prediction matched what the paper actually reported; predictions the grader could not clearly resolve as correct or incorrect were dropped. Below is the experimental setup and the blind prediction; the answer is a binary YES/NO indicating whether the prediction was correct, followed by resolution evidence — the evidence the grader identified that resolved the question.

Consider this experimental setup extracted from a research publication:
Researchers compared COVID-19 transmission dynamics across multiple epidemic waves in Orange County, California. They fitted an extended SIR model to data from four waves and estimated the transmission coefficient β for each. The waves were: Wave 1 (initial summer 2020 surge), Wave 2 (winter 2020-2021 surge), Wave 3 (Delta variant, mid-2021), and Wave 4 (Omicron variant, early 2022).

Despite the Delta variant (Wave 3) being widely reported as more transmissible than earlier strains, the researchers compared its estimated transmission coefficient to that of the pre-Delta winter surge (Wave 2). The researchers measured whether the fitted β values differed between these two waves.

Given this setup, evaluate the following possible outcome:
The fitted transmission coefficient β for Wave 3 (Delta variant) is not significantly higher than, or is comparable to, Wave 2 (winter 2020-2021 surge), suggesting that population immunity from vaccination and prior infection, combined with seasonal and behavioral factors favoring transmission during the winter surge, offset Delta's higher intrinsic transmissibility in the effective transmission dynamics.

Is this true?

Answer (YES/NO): YES